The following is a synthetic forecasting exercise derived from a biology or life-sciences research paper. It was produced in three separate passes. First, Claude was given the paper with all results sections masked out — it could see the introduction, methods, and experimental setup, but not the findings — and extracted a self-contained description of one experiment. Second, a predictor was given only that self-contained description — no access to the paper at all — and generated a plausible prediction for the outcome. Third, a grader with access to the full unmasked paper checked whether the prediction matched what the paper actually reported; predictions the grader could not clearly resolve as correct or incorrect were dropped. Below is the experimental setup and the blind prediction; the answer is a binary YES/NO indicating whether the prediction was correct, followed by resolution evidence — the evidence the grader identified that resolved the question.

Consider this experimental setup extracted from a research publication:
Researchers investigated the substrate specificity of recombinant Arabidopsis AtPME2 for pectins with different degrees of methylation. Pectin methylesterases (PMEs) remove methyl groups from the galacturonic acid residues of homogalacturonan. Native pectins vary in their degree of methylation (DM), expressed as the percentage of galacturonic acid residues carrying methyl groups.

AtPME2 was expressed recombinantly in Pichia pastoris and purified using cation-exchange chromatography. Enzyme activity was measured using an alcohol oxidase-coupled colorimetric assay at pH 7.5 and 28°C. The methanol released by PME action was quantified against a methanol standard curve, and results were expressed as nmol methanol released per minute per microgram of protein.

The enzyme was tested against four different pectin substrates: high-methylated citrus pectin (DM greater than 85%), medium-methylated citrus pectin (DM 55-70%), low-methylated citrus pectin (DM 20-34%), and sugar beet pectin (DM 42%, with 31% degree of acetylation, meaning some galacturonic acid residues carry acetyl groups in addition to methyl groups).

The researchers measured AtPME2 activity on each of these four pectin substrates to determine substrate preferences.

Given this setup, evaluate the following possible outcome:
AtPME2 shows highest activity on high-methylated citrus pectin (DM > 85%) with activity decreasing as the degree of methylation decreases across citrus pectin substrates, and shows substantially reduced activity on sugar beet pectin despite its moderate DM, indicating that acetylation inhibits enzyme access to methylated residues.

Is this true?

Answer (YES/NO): NO